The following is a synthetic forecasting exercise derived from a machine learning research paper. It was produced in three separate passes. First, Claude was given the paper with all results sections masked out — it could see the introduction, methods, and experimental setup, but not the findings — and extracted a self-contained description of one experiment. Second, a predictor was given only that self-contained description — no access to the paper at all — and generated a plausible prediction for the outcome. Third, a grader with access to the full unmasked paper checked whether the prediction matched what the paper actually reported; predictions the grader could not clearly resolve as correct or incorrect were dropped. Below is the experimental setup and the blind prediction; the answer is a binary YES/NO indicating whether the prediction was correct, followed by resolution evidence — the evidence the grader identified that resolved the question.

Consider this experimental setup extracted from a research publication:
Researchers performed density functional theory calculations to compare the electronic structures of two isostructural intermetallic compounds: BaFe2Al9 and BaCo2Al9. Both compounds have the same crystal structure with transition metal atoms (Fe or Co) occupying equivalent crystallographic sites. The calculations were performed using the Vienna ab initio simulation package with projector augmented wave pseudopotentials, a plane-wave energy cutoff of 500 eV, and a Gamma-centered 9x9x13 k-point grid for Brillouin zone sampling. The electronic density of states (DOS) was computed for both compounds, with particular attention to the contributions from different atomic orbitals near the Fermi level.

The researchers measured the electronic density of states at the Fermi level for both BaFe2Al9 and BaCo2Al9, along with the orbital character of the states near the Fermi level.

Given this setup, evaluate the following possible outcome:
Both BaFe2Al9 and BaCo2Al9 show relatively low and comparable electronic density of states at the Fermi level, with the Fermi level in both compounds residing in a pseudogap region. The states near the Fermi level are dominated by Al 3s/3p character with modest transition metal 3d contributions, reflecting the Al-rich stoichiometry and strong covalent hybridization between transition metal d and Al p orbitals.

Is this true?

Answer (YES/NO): NO